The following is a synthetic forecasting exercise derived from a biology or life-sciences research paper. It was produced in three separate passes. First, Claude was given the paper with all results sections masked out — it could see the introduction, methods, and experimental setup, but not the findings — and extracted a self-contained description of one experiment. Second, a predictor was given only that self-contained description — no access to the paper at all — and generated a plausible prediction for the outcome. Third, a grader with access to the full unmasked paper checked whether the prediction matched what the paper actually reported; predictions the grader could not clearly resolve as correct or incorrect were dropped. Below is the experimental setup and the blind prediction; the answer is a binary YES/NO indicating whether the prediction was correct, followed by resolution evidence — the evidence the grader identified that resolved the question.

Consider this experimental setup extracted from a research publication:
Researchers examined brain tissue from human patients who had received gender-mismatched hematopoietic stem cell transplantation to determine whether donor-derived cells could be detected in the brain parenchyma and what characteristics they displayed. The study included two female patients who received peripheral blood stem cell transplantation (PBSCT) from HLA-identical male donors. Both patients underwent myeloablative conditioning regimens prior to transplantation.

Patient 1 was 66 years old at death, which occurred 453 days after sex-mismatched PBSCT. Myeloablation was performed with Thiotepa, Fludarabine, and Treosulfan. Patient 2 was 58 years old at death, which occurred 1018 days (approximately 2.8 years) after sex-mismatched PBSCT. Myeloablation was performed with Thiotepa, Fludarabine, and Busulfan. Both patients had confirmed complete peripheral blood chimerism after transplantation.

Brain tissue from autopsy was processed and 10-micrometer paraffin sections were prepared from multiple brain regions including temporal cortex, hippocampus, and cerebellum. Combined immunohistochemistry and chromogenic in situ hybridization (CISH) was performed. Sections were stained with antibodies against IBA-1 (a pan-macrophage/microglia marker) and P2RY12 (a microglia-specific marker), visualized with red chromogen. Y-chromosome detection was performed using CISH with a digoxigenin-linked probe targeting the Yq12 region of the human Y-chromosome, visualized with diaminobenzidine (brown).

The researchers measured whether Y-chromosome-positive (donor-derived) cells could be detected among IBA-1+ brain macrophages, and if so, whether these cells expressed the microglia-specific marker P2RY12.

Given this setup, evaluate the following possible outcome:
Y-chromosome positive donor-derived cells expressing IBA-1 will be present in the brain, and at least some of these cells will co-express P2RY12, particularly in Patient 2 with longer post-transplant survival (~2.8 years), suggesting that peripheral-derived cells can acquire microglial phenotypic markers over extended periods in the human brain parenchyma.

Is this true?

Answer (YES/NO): NO